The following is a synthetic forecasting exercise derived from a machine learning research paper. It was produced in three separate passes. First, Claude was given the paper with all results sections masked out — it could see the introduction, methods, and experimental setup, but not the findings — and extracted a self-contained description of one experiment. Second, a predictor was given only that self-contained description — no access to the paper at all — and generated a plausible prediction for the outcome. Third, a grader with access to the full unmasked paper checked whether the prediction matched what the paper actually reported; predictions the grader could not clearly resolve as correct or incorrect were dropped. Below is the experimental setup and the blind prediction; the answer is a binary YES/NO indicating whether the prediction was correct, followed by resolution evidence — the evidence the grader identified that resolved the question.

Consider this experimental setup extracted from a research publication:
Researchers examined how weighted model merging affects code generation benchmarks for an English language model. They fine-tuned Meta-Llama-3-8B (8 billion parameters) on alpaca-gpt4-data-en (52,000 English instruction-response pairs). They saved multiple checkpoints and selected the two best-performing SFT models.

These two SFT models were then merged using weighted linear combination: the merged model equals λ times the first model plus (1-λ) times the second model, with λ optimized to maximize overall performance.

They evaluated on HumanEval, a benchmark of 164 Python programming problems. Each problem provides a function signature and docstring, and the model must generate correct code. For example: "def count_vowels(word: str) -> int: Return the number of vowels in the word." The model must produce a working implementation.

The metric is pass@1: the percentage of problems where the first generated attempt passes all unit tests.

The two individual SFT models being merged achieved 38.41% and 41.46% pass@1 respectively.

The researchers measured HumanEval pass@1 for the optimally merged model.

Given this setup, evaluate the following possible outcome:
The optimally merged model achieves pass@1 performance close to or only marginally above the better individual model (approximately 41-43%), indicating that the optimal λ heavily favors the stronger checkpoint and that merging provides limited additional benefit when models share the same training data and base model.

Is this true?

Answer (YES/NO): NO